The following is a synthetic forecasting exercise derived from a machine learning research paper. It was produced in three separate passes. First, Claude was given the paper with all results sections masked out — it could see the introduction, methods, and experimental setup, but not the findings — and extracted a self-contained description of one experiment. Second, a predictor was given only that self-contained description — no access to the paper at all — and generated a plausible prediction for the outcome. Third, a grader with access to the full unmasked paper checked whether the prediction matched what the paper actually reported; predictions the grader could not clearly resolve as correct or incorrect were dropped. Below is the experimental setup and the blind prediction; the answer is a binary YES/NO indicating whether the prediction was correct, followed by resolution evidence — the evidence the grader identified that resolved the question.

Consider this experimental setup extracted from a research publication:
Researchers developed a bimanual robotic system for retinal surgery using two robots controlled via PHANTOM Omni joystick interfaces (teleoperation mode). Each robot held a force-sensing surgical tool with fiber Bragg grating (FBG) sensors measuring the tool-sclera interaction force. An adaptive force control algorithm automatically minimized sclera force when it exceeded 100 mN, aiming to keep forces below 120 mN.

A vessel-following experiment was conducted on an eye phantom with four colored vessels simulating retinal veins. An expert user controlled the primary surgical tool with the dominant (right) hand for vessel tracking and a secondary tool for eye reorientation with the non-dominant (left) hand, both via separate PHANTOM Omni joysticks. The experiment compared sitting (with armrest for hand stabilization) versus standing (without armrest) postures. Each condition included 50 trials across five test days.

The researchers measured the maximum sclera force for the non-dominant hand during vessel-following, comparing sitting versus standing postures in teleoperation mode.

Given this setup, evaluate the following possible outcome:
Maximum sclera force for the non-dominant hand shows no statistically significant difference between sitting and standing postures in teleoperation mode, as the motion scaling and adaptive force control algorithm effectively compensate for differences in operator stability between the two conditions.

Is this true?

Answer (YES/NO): NO